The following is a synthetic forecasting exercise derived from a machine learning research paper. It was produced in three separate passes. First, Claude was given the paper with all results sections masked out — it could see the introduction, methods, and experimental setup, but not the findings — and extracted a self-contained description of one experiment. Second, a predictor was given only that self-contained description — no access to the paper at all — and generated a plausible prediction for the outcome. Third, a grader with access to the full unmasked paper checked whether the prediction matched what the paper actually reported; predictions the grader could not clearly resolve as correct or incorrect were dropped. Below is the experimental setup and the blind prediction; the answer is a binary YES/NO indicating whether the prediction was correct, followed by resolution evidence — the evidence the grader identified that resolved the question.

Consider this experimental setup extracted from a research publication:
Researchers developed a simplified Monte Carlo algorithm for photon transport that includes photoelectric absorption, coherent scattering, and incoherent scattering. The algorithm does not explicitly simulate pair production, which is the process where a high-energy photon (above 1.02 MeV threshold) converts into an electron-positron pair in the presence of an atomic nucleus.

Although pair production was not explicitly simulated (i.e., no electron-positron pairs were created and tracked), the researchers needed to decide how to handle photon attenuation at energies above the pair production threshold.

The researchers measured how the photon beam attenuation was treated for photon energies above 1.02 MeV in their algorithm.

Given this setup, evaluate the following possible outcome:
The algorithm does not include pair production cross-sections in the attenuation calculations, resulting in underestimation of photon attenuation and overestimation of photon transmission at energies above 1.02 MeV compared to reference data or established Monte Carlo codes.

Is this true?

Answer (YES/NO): NO